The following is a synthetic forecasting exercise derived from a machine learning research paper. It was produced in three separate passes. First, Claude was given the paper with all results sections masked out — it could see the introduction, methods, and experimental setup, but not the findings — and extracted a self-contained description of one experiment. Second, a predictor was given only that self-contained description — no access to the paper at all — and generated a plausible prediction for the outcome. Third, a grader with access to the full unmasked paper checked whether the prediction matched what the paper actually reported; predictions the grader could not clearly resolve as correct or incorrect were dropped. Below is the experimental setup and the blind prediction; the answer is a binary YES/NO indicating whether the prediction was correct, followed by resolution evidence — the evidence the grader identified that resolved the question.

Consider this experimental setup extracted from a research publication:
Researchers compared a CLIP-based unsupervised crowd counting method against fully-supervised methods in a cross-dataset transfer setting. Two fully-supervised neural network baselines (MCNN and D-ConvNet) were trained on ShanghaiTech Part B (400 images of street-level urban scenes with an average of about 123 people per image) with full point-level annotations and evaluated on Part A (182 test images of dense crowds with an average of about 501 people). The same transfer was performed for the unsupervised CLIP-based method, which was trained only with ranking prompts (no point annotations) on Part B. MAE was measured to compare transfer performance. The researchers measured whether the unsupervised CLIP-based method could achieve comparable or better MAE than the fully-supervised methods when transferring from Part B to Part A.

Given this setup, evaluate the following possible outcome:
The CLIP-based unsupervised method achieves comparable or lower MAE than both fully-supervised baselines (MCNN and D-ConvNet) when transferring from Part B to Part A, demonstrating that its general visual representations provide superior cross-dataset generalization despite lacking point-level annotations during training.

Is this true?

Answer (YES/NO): NO